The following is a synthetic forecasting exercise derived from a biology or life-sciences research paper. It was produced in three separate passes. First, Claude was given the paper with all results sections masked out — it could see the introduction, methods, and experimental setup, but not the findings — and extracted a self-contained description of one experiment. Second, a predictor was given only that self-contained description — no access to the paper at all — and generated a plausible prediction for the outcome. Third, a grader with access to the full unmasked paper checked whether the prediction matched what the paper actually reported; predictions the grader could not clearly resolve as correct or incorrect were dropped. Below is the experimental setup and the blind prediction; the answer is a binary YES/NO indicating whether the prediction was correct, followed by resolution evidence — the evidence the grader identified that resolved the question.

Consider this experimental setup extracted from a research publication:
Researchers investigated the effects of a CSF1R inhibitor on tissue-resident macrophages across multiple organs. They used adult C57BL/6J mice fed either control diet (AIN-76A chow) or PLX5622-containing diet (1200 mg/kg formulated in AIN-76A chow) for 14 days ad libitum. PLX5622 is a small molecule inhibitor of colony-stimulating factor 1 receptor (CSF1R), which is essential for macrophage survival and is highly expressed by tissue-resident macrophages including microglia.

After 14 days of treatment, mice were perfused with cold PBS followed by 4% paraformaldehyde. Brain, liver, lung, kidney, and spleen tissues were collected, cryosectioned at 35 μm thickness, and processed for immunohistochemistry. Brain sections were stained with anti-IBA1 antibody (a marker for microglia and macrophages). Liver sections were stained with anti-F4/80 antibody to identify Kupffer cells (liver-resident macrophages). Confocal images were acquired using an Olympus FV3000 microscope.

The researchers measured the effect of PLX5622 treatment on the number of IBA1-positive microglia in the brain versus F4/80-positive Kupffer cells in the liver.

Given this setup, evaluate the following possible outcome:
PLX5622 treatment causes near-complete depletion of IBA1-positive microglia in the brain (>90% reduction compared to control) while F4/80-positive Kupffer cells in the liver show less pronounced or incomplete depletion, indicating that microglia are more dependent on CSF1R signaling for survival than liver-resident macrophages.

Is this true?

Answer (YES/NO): YES